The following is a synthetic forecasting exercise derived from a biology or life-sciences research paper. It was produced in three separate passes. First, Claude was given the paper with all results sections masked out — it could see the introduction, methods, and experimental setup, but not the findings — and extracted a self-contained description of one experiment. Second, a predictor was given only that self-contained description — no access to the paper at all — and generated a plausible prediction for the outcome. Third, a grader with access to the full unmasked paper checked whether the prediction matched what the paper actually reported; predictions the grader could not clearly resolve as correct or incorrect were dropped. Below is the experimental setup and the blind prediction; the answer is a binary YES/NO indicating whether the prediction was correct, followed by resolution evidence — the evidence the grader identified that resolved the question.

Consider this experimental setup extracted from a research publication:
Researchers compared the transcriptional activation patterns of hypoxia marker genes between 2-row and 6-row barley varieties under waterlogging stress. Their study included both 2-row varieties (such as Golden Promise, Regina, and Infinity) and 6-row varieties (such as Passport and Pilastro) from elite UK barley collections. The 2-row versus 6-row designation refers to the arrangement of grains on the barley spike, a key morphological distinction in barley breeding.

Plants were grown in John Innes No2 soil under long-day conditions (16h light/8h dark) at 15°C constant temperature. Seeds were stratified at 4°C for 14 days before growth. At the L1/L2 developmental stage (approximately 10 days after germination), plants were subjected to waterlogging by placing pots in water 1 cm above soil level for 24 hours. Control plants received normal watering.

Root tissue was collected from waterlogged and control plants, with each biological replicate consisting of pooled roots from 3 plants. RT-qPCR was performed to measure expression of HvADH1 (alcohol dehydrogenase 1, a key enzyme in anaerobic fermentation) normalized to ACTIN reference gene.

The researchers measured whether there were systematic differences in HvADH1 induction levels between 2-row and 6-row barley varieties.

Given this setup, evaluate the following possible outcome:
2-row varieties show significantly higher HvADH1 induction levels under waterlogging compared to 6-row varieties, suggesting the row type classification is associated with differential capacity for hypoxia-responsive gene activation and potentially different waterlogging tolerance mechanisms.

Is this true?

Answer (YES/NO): NO